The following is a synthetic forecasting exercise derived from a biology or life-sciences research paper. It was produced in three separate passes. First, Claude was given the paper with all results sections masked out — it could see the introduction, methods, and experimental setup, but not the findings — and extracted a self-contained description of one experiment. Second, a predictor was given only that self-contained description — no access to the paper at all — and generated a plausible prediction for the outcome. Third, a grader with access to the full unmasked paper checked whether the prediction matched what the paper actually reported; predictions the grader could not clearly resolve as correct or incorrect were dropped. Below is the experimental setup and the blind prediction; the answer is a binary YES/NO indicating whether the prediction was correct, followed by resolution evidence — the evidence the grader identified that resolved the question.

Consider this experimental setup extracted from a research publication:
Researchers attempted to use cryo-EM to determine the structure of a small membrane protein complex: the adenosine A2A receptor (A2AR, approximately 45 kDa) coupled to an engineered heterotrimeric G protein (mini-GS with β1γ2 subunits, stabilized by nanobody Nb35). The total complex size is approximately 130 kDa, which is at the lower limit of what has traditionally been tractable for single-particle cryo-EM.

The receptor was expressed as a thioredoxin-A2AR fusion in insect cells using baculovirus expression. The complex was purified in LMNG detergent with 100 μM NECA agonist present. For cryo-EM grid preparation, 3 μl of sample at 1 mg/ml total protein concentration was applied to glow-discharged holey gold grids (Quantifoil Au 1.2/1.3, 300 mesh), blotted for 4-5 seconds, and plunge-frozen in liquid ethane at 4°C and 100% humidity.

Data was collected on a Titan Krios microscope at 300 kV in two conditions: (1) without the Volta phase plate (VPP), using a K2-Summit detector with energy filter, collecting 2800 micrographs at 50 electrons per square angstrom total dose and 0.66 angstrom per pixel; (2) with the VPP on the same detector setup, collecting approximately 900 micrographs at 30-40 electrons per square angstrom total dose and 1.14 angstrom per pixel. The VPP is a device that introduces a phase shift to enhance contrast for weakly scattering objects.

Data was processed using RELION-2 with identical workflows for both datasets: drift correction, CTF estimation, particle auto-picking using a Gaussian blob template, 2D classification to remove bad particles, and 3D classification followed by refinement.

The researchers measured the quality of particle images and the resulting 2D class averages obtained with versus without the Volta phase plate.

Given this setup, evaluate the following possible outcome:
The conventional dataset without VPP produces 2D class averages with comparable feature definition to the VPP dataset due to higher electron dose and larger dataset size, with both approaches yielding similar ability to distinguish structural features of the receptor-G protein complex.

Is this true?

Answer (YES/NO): NO